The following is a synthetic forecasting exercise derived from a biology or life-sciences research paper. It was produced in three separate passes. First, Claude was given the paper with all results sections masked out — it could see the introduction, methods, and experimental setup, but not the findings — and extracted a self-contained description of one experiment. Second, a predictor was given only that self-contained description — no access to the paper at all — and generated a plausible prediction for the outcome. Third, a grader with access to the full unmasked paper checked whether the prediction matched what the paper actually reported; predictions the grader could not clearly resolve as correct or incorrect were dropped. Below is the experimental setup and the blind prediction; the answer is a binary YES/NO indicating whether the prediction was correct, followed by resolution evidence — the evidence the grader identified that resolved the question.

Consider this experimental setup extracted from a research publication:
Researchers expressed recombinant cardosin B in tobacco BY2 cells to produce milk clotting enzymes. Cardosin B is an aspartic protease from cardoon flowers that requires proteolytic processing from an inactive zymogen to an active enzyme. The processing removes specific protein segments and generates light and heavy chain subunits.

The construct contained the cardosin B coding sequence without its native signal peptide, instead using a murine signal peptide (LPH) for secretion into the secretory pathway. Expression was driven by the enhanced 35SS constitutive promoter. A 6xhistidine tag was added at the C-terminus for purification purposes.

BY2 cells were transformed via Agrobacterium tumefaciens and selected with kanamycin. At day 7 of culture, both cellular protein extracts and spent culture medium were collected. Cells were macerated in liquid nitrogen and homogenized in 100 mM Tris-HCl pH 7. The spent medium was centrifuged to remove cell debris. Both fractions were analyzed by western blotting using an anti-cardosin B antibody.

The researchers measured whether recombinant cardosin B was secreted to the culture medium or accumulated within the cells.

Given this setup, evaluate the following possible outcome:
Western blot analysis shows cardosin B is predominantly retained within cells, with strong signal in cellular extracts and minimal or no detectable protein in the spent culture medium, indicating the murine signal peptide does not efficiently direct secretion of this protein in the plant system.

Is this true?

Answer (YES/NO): YES